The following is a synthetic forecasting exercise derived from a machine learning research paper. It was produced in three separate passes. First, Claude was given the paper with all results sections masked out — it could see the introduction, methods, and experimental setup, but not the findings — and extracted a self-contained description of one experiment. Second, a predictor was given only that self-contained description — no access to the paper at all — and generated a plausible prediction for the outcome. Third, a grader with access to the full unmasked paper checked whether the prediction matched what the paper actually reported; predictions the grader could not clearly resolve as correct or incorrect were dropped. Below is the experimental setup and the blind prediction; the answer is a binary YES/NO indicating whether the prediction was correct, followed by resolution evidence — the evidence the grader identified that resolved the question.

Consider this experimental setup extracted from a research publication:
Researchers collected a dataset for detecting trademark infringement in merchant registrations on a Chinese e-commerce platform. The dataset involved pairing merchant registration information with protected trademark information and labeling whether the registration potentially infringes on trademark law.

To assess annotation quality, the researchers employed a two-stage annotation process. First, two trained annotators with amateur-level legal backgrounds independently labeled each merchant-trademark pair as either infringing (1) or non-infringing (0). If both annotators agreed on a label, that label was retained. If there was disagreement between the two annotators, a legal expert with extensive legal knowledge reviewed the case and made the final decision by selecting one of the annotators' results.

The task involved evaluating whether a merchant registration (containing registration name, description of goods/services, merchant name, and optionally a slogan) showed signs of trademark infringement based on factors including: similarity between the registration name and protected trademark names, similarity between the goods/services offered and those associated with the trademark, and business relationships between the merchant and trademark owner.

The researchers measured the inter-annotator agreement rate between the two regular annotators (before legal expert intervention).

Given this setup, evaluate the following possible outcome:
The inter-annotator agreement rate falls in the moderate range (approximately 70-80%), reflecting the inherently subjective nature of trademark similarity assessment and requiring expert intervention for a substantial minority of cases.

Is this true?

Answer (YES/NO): NO